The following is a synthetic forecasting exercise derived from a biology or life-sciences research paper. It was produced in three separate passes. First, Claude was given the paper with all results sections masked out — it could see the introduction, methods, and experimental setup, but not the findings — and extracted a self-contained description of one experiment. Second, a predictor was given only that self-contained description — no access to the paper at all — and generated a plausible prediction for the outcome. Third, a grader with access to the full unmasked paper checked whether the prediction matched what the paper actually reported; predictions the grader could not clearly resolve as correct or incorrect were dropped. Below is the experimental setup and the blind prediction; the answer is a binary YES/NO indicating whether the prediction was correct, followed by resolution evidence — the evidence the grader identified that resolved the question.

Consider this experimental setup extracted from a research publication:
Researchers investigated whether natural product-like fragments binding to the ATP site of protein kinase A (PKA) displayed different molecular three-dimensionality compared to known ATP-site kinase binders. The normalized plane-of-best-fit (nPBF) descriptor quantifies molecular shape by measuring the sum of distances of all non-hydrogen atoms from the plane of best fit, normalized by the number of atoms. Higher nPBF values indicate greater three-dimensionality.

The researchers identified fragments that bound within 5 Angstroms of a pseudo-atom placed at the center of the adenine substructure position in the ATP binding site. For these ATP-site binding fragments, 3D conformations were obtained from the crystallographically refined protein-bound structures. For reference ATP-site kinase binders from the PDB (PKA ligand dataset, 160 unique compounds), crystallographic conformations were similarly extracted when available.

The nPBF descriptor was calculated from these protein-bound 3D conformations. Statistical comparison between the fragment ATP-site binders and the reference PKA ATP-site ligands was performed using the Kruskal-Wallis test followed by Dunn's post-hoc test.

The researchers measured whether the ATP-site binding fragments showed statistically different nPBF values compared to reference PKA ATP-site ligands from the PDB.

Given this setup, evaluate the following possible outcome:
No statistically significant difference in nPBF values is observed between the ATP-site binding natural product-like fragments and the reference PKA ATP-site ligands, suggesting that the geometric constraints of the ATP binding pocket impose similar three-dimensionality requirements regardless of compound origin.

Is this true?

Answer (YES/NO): NO